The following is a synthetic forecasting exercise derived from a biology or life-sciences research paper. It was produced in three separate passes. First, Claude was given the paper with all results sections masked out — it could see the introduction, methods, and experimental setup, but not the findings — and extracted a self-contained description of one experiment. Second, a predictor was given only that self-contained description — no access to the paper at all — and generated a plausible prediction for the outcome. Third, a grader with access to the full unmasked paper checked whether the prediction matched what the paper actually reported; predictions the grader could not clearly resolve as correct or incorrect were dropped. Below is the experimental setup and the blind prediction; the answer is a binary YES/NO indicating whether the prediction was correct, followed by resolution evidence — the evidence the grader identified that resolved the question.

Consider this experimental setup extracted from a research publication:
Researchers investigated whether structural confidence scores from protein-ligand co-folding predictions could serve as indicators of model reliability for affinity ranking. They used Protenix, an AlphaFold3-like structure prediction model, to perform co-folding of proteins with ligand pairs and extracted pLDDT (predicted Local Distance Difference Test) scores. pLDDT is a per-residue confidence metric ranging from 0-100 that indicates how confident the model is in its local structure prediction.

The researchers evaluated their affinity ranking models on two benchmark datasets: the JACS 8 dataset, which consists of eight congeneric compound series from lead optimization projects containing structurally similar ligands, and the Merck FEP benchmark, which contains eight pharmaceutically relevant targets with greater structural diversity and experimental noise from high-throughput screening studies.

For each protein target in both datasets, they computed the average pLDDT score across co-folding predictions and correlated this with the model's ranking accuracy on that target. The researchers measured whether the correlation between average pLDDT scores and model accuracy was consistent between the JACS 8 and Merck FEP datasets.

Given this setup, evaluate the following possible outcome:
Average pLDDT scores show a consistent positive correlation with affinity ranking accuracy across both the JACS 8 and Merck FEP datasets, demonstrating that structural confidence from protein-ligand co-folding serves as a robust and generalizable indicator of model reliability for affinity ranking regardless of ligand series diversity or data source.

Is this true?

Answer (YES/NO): NO